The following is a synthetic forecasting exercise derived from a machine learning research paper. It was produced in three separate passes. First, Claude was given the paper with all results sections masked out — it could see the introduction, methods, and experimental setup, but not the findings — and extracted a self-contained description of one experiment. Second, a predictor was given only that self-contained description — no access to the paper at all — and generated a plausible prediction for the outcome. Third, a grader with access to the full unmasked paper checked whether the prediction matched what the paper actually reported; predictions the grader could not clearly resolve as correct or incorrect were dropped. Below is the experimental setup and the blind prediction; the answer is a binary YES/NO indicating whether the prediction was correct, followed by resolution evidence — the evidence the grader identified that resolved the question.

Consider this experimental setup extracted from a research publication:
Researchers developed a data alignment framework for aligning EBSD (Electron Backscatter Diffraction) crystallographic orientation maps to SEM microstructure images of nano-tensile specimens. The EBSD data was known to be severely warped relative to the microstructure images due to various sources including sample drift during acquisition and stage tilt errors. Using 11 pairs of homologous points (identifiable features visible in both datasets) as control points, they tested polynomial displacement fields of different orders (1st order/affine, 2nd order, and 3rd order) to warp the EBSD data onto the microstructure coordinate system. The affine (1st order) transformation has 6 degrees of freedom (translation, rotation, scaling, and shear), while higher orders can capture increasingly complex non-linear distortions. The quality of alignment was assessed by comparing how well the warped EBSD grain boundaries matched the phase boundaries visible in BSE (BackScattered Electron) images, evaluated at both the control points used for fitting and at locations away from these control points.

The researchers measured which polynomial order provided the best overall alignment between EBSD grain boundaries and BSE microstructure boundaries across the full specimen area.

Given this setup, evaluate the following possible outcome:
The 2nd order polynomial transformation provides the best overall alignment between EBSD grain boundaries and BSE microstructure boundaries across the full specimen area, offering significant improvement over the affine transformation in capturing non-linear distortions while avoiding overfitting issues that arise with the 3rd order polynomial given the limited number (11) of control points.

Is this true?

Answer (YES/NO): NO